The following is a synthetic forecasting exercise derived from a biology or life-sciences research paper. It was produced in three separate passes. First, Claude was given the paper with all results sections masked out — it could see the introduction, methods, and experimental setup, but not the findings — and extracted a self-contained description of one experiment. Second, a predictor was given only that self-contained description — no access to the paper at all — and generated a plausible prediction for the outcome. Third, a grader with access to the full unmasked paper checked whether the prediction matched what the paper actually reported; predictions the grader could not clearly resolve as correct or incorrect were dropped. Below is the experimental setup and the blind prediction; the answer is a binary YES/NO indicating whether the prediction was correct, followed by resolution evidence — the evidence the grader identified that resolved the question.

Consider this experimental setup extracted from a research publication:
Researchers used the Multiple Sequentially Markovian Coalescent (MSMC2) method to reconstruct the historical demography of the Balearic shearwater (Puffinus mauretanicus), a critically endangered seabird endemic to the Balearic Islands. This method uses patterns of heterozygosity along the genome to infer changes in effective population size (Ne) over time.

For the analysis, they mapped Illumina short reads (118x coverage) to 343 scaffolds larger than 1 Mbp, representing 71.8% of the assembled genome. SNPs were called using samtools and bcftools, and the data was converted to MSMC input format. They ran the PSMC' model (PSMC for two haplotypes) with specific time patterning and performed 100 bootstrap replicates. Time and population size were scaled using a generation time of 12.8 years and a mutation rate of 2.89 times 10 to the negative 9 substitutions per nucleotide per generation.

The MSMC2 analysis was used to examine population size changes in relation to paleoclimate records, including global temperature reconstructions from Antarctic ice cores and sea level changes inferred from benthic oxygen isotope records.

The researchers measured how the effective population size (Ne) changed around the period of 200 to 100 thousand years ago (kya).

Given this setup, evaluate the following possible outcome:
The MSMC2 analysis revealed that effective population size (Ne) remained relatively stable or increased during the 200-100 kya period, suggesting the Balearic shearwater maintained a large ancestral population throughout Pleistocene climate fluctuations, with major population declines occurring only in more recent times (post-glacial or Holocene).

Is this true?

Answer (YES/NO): NO